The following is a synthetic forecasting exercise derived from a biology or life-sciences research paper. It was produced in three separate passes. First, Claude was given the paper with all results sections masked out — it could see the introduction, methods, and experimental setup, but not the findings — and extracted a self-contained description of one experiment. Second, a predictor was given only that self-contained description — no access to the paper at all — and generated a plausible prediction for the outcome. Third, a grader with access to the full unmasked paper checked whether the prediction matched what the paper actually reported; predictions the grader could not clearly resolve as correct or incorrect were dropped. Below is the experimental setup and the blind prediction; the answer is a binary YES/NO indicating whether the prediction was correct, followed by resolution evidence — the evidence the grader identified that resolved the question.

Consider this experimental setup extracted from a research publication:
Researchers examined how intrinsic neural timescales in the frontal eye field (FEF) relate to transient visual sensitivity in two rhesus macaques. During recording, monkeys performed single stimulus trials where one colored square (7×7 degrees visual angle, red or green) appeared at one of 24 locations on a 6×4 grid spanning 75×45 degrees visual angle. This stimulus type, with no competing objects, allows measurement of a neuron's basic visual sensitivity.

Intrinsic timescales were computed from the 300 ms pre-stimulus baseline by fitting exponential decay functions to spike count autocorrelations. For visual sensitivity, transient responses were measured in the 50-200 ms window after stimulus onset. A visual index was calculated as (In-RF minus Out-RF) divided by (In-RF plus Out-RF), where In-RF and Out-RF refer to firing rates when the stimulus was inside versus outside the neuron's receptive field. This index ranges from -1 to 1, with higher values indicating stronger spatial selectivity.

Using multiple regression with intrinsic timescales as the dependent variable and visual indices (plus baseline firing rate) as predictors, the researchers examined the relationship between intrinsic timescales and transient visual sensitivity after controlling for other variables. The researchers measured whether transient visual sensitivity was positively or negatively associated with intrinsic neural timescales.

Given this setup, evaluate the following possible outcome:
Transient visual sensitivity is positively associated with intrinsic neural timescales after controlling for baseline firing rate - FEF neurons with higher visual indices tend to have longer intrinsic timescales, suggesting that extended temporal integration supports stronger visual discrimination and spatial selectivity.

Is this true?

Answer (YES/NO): NO